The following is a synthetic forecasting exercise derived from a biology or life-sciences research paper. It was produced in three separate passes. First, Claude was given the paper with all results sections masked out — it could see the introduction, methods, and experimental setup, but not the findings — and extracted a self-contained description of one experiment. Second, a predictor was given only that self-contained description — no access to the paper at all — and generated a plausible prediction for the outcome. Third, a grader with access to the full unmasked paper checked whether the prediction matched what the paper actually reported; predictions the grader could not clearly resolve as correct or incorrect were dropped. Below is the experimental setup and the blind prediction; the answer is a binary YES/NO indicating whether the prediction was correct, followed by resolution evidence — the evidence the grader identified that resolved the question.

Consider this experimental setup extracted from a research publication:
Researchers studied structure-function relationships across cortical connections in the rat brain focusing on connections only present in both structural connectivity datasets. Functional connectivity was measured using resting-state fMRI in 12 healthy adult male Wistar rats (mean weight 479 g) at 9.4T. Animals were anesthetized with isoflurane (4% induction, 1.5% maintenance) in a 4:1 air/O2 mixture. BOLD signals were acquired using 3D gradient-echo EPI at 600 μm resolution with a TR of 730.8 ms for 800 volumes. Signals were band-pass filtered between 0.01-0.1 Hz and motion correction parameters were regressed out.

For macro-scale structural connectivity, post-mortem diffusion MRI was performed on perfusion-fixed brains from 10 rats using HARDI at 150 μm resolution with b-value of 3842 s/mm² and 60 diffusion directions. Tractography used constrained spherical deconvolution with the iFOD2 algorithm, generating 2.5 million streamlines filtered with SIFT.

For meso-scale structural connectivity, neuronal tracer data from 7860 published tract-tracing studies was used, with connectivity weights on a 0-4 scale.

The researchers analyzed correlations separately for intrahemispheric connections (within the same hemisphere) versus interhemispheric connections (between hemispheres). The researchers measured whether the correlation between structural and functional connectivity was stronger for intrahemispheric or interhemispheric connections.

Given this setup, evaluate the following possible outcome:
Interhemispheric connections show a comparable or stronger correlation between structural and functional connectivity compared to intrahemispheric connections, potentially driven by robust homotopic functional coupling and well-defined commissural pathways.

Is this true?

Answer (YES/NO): NO